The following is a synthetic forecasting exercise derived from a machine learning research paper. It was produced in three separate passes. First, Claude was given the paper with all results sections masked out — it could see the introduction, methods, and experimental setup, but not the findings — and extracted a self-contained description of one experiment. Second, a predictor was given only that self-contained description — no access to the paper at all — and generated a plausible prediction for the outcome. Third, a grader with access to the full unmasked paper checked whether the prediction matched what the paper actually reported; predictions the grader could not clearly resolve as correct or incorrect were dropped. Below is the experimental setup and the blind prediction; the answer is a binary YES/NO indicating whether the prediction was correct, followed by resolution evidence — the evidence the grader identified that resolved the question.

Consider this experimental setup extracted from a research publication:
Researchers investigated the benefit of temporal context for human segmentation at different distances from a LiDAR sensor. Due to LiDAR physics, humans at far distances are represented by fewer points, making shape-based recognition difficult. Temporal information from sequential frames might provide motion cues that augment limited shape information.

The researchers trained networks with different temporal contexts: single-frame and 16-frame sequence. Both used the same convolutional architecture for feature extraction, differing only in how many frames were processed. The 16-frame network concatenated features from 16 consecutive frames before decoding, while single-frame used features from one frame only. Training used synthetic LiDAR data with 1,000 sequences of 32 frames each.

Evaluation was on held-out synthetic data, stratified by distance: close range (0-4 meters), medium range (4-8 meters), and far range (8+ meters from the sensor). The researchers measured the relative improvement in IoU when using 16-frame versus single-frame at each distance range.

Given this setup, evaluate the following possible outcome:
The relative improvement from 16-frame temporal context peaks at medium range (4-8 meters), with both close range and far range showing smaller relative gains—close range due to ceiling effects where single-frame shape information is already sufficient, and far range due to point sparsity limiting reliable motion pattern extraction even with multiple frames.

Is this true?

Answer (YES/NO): NO